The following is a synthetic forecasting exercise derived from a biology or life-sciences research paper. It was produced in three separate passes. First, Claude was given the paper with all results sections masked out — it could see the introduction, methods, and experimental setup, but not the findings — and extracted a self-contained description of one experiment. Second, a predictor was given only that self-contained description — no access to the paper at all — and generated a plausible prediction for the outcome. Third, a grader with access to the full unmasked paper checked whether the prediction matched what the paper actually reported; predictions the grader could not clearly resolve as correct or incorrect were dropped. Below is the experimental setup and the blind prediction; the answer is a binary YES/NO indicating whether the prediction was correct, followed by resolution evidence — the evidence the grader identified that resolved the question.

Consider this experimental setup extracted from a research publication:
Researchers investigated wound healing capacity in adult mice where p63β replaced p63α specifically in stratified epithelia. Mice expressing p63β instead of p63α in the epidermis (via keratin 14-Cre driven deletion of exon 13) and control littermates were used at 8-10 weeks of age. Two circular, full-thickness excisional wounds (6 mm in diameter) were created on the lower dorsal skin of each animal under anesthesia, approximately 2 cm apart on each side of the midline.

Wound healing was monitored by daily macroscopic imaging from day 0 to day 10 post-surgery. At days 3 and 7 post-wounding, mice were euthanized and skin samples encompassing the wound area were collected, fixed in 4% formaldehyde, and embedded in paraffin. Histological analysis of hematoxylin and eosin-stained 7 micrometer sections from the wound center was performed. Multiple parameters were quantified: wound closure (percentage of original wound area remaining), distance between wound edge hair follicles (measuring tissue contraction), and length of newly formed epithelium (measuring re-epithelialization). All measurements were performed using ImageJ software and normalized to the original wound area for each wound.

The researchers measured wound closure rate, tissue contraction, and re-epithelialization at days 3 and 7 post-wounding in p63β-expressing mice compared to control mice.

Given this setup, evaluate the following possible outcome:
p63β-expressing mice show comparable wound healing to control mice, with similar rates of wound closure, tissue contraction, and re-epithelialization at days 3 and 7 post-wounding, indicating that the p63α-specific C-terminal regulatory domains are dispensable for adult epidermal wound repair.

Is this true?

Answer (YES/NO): YES